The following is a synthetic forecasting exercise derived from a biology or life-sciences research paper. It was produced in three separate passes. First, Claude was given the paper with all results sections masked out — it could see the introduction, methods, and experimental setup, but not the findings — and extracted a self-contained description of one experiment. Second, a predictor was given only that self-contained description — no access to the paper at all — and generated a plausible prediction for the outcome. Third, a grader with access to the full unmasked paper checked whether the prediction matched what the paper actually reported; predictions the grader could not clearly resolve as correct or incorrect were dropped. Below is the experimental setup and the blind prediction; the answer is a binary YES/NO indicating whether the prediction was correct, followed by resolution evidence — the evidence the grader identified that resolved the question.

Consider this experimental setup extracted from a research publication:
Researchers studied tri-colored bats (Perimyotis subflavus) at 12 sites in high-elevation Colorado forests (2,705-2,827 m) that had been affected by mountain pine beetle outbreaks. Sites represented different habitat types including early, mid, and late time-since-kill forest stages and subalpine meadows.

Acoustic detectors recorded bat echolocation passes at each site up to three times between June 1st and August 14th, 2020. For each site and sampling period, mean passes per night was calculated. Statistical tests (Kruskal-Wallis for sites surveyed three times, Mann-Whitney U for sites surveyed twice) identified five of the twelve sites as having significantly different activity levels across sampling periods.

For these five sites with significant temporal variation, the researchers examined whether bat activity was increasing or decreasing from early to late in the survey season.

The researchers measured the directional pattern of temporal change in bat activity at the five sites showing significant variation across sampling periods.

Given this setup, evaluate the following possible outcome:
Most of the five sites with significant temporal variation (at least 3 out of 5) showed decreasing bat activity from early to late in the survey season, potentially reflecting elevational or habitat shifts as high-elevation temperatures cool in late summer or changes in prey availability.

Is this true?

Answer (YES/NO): NO